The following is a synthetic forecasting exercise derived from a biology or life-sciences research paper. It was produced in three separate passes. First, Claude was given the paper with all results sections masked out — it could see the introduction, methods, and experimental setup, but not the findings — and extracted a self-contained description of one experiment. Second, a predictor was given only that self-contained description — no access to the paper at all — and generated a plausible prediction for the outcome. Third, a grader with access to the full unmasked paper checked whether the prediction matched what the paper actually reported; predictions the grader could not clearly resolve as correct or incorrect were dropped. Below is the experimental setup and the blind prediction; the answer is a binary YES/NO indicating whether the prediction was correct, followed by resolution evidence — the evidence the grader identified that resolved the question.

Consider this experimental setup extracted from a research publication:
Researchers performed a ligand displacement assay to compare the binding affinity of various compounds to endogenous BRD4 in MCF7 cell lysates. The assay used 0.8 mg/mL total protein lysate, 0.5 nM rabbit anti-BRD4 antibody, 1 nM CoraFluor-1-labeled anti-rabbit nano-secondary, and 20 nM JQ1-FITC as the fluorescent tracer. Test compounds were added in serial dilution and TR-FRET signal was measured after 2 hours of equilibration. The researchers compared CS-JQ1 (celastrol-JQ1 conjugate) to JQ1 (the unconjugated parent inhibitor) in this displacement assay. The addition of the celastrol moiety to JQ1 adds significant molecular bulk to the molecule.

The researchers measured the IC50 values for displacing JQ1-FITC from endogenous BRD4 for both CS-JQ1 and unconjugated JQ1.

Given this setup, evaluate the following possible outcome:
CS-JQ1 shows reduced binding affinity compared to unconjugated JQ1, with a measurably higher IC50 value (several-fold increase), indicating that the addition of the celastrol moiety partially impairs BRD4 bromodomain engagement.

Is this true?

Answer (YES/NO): NO